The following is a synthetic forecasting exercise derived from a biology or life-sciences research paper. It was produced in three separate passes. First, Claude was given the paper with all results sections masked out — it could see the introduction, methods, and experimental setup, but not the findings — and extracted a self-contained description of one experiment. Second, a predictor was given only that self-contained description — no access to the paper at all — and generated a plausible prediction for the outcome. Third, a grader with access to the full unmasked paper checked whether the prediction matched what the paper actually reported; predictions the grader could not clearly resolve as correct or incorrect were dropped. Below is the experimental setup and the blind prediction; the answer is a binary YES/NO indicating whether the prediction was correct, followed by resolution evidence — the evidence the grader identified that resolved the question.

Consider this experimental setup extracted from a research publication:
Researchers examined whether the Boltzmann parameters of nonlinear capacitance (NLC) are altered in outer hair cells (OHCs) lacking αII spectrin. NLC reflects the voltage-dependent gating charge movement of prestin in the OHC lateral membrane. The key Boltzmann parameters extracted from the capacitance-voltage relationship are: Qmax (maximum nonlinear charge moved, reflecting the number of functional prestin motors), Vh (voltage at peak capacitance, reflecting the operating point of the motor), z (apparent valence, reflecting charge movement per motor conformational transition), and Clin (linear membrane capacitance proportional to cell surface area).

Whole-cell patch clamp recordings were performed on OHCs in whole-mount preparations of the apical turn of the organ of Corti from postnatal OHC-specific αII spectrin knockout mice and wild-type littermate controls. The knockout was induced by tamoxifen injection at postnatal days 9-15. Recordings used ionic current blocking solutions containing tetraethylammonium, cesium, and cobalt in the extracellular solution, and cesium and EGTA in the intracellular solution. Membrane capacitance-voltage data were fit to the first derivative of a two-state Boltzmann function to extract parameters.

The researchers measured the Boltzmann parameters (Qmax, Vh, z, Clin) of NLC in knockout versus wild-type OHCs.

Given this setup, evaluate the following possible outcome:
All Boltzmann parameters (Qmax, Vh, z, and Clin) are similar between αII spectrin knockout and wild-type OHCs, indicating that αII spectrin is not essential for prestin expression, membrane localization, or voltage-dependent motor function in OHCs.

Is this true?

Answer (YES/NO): NO